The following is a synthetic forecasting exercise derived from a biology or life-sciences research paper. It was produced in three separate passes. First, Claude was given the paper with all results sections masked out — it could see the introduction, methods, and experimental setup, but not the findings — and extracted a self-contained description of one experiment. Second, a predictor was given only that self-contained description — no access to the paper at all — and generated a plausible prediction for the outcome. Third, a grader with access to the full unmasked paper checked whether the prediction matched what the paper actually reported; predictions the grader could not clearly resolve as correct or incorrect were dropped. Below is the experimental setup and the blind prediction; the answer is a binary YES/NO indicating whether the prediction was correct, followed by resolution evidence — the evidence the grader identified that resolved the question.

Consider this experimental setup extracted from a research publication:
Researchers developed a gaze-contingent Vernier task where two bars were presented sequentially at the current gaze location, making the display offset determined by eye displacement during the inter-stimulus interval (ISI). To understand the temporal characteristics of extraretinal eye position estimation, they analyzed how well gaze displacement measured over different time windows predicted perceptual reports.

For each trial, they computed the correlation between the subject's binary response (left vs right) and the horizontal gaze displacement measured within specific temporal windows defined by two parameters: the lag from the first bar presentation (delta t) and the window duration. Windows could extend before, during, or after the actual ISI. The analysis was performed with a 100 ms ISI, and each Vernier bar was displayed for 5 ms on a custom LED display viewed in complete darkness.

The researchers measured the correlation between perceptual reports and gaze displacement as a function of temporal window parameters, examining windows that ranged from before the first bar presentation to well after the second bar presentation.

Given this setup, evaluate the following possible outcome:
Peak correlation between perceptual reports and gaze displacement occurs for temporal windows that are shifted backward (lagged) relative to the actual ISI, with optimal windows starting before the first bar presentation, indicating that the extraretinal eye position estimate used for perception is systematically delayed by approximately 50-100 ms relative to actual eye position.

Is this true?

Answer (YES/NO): NO